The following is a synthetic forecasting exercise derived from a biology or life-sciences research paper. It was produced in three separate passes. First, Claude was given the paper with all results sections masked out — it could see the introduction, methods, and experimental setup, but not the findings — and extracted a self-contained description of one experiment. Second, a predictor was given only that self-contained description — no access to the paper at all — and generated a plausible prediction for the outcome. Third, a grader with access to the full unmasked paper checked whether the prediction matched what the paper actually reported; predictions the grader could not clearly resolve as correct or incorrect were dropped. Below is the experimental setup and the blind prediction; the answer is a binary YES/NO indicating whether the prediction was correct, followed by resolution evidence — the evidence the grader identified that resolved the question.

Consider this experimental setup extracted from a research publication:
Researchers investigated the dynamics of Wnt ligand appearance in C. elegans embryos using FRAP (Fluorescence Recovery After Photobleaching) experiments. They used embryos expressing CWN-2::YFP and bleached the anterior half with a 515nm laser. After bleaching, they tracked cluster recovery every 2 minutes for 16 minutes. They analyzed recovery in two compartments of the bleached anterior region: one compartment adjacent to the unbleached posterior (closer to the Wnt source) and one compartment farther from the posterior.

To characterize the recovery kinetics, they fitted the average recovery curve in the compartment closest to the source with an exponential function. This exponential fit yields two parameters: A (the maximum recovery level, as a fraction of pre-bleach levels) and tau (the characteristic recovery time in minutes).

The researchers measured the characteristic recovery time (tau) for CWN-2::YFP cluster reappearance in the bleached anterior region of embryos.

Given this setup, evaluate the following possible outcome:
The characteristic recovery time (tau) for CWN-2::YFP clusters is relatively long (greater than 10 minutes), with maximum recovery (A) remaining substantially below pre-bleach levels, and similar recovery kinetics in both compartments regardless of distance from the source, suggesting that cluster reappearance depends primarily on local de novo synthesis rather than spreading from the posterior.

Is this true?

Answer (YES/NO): NO